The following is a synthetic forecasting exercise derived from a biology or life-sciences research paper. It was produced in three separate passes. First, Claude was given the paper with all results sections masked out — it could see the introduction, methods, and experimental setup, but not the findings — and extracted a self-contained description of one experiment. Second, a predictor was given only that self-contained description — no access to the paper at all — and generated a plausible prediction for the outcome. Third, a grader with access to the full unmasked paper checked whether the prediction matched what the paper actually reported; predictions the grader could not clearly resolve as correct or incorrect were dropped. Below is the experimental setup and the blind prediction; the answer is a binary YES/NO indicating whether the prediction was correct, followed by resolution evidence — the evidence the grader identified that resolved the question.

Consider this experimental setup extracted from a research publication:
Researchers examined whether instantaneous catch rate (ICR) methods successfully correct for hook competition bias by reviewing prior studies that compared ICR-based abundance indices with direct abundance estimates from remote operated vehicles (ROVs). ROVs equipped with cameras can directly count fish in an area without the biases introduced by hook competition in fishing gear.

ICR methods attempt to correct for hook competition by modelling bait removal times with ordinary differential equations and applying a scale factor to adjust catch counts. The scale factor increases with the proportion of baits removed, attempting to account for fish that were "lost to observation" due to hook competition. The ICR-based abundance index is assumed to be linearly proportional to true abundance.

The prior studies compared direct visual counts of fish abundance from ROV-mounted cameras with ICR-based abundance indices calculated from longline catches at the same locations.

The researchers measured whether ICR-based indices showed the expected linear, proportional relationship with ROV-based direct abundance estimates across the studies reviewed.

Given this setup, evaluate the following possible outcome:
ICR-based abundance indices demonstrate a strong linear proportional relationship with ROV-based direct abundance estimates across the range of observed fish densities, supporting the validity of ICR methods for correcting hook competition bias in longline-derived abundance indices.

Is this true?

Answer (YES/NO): NO